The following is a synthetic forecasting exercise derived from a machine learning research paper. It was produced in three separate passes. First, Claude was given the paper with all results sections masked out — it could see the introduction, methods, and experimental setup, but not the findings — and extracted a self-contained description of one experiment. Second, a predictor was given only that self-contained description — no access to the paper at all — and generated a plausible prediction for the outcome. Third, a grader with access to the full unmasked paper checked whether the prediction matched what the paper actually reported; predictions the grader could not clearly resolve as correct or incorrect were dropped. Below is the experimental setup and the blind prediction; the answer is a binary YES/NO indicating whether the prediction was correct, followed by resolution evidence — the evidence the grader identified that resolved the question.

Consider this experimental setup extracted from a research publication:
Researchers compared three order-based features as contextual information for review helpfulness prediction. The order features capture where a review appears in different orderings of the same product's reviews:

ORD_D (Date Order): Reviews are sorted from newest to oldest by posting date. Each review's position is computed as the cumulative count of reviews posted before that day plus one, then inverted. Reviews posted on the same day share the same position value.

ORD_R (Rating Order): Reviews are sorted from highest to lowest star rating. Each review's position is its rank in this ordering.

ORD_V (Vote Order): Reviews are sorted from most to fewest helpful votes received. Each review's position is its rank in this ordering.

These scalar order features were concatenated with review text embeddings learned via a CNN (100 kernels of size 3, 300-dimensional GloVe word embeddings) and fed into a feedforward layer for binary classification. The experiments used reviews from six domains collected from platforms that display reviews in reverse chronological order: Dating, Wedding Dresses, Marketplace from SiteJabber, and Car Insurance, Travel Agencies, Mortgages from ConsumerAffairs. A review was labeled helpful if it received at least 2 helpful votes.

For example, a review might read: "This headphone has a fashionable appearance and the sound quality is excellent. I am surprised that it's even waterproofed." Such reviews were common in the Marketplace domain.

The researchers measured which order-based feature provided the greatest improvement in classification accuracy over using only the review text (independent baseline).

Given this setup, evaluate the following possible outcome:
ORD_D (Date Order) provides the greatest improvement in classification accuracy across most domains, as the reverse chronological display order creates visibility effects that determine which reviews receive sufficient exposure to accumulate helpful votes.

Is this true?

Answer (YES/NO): NO